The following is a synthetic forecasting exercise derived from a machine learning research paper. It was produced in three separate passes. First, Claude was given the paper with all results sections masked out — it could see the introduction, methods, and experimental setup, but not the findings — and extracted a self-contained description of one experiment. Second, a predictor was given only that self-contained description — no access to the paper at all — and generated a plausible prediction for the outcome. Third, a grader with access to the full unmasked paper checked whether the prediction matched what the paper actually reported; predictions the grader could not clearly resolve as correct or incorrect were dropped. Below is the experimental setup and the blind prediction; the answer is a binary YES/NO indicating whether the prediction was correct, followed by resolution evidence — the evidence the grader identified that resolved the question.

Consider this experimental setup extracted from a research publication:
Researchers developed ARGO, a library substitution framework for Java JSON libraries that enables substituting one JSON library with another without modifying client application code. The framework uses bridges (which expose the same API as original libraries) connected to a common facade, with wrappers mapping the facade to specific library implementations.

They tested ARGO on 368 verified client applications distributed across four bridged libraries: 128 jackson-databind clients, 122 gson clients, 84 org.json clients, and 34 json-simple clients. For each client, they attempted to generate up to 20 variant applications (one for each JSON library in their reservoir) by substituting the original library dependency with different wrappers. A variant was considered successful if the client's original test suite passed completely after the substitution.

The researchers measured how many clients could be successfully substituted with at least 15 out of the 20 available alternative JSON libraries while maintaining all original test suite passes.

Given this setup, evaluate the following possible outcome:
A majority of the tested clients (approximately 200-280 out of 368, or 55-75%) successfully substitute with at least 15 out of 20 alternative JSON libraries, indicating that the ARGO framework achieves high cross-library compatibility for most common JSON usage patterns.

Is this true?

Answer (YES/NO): NO